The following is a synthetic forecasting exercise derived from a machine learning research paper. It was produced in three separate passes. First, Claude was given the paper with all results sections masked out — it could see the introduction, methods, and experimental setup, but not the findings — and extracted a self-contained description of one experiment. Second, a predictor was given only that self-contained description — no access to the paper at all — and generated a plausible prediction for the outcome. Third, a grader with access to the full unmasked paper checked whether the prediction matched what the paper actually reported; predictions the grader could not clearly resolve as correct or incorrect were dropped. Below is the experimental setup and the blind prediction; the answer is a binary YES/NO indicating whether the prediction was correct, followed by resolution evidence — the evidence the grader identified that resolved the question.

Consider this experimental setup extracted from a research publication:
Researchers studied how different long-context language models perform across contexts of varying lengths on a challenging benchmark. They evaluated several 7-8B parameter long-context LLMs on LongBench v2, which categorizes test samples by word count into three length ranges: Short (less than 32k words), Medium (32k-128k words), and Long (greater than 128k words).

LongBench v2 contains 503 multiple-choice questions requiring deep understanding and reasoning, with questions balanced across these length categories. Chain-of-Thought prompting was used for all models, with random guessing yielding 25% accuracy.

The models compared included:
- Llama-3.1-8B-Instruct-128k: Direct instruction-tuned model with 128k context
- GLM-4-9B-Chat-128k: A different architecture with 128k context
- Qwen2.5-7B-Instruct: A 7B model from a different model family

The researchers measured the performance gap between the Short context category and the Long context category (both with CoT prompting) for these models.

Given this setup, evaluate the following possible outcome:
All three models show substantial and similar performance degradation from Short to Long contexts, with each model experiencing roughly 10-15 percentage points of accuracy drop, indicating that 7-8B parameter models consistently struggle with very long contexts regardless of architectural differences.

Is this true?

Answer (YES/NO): NO